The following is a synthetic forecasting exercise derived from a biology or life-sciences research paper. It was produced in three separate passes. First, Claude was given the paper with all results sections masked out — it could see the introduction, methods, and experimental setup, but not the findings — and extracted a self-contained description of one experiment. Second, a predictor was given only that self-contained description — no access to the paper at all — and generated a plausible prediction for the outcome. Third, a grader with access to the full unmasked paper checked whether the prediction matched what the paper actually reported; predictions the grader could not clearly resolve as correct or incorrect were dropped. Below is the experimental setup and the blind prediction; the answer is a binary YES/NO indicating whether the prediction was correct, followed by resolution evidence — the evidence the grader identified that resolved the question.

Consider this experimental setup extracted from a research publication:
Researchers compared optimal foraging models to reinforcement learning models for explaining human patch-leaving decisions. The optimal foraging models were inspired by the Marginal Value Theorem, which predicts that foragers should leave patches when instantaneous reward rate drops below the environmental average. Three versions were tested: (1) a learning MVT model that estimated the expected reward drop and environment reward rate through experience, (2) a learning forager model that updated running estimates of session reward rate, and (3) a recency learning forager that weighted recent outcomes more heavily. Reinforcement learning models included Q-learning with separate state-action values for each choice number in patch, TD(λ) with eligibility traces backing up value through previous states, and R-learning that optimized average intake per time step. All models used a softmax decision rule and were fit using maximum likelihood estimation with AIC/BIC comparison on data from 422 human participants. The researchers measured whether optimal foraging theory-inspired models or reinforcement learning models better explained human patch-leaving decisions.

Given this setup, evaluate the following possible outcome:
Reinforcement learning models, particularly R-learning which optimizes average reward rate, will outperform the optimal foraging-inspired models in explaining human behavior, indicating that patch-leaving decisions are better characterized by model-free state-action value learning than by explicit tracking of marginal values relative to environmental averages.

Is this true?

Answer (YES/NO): NO